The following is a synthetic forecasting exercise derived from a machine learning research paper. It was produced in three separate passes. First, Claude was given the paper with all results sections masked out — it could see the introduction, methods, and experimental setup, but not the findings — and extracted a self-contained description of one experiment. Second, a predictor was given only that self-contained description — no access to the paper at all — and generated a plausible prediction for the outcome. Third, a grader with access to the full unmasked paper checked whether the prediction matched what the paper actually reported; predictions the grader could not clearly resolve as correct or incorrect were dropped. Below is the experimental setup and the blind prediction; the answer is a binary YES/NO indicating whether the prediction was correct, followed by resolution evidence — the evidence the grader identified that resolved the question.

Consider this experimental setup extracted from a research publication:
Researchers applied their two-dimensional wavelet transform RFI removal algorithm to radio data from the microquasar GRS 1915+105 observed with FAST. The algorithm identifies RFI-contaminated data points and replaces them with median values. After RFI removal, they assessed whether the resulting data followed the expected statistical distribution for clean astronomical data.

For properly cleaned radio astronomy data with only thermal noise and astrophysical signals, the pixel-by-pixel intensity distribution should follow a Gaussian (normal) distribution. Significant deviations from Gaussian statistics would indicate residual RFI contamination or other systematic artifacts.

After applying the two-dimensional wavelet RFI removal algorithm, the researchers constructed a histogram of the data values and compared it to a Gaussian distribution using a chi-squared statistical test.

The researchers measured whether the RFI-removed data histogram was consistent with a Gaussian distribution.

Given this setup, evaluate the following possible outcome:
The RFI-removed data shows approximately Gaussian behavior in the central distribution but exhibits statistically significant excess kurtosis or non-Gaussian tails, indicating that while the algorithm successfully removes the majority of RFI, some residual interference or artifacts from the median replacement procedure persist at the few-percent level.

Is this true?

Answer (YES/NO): NO